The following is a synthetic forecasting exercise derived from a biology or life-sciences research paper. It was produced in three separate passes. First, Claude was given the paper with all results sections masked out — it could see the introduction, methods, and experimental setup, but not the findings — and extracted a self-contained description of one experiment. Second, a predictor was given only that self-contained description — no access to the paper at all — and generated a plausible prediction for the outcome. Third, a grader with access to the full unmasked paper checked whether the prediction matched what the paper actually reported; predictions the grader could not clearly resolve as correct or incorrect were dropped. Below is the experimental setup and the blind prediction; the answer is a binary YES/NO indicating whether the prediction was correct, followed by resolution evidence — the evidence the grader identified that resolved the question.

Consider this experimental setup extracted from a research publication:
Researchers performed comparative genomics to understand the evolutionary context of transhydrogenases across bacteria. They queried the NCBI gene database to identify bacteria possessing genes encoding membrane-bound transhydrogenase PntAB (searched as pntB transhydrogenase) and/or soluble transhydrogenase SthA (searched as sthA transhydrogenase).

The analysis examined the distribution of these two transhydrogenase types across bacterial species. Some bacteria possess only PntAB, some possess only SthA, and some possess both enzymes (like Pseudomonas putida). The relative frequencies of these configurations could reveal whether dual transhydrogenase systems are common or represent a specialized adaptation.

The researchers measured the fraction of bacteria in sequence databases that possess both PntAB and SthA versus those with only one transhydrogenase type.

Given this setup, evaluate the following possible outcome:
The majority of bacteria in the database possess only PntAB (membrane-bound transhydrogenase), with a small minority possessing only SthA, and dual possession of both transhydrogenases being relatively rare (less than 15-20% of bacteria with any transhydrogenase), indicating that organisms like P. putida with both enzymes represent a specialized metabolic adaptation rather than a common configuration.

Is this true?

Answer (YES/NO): NO